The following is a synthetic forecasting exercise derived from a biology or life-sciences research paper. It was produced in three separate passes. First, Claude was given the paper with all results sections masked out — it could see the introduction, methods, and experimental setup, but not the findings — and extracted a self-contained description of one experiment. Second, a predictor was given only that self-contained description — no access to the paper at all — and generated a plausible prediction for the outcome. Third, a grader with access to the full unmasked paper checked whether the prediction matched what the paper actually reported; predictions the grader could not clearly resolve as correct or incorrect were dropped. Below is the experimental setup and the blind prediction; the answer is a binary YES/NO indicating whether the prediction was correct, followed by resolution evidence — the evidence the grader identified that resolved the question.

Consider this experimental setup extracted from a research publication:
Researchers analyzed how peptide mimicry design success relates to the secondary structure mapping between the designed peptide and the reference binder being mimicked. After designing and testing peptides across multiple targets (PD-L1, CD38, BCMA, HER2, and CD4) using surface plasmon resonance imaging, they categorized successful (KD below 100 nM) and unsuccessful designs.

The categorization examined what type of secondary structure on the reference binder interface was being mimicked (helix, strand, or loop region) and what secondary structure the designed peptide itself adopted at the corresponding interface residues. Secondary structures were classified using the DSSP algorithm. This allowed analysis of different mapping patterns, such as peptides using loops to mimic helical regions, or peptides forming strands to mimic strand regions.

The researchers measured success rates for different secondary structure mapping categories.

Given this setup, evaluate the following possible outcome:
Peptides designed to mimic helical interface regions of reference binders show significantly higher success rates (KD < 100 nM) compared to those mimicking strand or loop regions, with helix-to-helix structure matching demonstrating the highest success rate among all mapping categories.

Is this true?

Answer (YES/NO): NO